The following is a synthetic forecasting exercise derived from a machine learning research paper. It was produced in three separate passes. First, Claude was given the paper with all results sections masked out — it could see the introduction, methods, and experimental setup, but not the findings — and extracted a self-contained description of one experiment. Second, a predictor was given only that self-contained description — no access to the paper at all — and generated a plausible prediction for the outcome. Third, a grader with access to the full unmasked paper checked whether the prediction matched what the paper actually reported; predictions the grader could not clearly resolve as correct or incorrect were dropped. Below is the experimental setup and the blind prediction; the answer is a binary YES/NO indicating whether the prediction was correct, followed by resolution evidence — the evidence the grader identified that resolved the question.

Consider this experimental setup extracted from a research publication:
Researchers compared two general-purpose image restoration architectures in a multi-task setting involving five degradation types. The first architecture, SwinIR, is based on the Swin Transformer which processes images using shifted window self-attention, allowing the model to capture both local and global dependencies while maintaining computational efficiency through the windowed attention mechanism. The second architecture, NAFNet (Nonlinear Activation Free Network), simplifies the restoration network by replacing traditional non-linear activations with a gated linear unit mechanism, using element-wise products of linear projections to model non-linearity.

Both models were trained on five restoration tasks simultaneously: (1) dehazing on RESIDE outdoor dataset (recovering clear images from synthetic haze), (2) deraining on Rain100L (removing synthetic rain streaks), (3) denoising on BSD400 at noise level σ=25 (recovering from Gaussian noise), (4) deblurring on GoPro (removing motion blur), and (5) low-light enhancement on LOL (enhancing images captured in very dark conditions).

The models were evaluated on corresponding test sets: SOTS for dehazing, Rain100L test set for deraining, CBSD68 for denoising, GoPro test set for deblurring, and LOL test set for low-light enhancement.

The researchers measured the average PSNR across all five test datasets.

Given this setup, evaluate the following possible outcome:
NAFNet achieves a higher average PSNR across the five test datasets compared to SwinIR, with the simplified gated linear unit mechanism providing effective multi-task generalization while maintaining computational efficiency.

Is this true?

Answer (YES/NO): YES